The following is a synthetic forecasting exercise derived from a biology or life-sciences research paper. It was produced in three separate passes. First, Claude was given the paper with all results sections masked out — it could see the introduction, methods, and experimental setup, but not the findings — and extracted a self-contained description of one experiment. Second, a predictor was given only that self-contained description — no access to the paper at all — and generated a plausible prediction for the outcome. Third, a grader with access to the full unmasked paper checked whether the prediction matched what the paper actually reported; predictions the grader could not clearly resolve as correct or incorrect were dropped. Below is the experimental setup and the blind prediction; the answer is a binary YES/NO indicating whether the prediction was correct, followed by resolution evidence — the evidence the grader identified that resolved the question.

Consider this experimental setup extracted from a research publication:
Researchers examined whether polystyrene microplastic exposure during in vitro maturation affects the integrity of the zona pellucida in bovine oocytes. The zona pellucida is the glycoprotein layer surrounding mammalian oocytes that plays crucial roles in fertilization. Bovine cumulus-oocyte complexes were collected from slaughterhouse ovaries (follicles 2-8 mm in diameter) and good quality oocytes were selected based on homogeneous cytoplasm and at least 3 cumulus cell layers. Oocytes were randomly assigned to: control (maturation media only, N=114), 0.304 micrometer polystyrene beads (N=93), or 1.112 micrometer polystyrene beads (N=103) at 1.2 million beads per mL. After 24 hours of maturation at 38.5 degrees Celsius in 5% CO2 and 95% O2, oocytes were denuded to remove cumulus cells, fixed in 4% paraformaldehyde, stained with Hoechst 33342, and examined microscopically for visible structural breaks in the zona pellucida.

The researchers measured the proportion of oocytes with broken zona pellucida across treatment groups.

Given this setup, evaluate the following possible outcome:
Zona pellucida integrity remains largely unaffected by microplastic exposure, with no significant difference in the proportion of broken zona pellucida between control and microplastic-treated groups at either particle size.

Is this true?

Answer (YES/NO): NO